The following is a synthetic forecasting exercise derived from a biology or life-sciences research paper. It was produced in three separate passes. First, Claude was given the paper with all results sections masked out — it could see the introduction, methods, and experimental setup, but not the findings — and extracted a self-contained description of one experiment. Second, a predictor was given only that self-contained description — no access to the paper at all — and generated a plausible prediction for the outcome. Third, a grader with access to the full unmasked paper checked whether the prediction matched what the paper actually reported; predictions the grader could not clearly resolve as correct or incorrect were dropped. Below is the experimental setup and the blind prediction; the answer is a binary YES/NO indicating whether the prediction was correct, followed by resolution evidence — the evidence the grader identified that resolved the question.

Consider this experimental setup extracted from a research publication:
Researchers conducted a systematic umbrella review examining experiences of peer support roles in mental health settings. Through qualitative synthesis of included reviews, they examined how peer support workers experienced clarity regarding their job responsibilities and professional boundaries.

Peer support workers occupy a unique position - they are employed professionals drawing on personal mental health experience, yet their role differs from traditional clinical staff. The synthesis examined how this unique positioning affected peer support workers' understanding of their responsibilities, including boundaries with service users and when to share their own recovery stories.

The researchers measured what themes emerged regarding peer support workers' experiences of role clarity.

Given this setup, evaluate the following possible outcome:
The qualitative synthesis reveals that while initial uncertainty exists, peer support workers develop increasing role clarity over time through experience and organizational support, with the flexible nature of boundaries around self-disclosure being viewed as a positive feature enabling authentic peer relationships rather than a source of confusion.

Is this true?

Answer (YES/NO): NO